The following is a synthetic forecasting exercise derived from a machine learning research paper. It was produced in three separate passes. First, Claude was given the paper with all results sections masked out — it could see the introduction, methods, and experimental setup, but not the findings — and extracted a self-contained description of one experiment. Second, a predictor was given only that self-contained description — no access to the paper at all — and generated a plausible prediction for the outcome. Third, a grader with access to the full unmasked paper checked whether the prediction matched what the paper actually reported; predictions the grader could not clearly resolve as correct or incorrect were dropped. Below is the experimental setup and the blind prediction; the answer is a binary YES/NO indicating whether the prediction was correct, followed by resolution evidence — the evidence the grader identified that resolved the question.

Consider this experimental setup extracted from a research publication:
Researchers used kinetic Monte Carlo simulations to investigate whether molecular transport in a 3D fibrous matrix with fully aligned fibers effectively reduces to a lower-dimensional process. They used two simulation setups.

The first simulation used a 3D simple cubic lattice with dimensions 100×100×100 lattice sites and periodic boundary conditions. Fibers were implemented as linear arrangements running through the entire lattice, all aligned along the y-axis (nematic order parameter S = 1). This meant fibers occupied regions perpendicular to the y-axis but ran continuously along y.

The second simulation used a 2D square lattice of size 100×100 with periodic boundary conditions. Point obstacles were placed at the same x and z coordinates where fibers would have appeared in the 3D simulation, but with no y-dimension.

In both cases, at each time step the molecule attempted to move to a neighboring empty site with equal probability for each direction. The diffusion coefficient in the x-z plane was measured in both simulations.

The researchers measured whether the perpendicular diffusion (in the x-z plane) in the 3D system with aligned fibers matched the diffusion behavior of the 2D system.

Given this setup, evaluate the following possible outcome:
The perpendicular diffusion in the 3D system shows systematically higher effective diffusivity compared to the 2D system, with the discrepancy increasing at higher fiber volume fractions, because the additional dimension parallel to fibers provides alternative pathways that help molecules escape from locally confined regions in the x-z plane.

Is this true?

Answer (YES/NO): NO